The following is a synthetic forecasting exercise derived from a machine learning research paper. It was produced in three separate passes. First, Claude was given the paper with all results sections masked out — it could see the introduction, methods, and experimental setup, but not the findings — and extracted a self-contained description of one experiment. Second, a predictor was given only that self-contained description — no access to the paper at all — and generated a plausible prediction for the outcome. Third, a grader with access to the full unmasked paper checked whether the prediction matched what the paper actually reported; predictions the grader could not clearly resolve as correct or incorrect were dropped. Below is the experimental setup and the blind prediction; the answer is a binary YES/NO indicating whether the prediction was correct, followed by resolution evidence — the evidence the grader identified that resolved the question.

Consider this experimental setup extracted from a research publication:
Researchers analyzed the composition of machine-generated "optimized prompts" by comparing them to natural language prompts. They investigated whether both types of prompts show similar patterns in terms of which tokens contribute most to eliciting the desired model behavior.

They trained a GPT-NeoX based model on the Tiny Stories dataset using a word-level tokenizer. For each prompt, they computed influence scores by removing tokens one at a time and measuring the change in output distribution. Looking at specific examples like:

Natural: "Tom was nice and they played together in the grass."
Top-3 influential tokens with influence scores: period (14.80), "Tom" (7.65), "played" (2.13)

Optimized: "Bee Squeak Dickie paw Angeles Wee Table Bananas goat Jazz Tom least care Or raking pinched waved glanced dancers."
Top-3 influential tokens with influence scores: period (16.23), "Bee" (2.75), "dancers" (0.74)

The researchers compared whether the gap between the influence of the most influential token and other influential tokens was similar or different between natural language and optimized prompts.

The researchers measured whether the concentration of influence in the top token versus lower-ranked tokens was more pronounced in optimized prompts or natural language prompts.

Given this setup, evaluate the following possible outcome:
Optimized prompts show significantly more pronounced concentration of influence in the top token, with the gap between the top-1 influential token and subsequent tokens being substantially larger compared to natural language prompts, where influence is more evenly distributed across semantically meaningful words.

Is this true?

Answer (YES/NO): NO